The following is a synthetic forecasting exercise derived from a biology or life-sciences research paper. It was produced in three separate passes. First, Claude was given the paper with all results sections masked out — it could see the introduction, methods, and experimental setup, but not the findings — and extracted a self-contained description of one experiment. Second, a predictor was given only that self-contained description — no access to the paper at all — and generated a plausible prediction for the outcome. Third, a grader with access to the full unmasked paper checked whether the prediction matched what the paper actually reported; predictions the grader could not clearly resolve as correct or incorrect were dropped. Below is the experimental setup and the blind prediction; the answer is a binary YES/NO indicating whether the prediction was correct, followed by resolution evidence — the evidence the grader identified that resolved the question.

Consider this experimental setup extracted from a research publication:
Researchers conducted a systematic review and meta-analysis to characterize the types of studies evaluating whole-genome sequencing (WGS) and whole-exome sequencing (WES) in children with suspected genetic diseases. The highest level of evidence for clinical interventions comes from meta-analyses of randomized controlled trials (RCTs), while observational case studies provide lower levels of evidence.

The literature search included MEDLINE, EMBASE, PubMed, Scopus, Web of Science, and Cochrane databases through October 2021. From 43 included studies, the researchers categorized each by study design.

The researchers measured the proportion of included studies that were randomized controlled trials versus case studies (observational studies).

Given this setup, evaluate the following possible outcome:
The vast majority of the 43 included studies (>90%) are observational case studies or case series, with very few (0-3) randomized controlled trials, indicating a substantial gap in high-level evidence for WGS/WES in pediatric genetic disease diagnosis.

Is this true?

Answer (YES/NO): NO